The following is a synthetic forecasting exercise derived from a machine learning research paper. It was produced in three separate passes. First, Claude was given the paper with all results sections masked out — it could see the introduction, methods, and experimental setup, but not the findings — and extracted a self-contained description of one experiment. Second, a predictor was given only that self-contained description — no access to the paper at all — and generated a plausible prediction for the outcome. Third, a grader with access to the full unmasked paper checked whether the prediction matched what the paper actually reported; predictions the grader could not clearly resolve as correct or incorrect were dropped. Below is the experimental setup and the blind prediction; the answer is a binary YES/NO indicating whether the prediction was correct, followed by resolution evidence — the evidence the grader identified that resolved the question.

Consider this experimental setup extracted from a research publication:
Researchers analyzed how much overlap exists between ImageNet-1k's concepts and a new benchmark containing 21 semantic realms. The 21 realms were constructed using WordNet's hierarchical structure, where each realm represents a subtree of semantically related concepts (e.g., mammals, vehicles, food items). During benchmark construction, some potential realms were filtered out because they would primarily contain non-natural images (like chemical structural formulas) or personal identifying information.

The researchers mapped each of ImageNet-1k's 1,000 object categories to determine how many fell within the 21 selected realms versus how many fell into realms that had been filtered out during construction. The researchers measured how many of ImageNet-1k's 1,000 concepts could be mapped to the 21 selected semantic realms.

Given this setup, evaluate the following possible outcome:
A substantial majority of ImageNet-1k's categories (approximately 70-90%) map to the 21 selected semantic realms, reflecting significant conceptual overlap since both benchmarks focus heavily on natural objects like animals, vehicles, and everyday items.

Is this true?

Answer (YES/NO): YES